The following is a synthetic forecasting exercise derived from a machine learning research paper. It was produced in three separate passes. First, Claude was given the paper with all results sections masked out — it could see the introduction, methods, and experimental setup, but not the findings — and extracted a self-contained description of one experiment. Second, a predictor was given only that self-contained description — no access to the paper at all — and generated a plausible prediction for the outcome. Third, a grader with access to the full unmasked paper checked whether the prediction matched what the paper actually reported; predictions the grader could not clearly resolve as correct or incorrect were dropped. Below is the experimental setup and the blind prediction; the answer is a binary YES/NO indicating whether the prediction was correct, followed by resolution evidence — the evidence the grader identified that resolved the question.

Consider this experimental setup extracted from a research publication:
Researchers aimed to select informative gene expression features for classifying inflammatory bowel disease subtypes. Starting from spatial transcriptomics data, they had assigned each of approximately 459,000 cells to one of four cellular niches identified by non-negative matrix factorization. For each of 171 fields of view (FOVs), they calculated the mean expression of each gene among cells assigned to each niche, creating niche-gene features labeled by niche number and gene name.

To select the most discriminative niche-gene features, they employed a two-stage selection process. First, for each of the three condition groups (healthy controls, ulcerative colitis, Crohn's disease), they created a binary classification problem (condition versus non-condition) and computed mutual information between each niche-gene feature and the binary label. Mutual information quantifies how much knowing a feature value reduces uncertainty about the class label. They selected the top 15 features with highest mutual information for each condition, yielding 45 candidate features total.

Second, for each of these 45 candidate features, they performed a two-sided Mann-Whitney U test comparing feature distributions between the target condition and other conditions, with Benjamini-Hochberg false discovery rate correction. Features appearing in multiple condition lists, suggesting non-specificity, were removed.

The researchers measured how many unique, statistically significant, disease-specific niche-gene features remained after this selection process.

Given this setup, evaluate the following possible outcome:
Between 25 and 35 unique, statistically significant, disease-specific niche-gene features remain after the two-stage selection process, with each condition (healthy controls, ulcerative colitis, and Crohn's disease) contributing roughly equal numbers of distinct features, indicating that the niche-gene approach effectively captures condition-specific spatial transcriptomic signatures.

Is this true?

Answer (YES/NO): NO